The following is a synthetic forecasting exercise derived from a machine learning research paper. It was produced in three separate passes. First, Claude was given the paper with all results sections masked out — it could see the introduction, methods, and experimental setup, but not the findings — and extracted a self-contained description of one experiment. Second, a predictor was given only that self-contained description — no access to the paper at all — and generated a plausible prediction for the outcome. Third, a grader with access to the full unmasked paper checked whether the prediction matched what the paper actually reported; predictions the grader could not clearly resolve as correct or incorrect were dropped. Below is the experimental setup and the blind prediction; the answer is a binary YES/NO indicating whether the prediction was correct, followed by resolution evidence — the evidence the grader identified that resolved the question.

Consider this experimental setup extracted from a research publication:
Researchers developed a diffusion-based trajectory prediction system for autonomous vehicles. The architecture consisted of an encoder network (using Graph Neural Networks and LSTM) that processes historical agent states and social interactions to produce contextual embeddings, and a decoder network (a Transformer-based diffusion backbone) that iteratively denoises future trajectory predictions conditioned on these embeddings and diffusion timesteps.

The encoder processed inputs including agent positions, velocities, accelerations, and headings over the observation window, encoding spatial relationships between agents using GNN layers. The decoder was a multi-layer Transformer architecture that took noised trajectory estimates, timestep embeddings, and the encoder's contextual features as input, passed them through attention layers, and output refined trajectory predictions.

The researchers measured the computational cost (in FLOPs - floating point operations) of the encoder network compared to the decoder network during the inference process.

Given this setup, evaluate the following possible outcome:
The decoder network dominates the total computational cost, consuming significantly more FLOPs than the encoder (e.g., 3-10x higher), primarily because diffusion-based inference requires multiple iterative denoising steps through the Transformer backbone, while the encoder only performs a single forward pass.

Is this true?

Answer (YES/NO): NO